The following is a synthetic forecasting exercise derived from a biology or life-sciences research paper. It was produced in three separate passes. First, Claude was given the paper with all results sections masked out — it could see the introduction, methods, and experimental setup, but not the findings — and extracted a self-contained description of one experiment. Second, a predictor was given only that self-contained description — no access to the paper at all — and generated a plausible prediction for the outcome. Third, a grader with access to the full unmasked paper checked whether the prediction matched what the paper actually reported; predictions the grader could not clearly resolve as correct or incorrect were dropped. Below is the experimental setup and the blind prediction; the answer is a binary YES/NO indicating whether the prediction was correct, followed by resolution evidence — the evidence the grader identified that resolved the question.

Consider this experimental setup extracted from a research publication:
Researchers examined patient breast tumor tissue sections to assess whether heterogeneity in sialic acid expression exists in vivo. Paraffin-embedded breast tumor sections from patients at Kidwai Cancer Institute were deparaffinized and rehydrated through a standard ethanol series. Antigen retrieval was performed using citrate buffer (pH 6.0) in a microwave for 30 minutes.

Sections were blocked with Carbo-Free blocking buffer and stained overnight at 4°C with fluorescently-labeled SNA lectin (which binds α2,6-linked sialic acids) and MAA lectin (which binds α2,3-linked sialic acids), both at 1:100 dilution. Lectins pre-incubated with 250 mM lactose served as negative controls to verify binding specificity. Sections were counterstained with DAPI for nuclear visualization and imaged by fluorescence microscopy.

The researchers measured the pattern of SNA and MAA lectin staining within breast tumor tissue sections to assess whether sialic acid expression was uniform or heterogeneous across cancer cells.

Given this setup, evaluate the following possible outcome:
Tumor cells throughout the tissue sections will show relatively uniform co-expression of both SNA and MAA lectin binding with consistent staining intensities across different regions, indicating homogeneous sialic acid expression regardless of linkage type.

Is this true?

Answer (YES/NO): NO